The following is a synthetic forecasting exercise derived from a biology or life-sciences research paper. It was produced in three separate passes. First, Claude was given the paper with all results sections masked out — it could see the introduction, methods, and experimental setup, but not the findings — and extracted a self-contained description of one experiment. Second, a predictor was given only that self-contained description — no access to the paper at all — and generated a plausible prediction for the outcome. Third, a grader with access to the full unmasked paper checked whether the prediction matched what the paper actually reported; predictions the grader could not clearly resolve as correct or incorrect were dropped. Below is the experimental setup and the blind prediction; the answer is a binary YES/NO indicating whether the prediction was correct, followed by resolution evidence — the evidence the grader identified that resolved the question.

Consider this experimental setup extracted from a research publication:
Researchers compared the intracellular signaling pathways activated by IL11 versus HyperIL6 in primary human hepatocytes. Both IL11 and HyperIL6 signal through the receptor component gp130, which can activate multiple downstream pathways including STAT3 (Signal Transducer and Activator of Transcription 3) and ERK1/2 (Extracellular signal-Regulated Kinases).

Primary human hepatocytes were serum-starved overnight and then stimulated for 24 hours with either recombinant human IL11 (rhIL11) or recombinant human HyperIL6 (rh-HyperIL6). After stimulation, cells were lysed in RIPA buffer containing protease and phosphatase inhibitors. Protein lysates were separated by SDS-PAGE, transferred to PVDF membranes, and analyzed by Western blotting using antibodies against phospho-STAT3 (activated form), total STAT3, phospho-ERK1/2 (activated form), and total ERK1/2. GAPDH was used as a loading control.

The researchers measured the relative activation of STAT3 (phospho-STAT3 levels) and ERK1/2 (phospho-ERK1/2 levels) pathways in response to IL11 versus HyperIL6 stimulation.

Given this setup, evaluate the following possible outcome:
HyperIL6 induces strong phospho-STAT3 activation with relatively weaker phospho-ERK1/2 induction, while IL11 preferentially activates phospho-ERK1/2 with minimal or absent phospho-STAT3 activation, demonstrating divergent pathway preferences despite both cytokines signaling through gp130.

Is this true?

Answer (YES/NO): YES